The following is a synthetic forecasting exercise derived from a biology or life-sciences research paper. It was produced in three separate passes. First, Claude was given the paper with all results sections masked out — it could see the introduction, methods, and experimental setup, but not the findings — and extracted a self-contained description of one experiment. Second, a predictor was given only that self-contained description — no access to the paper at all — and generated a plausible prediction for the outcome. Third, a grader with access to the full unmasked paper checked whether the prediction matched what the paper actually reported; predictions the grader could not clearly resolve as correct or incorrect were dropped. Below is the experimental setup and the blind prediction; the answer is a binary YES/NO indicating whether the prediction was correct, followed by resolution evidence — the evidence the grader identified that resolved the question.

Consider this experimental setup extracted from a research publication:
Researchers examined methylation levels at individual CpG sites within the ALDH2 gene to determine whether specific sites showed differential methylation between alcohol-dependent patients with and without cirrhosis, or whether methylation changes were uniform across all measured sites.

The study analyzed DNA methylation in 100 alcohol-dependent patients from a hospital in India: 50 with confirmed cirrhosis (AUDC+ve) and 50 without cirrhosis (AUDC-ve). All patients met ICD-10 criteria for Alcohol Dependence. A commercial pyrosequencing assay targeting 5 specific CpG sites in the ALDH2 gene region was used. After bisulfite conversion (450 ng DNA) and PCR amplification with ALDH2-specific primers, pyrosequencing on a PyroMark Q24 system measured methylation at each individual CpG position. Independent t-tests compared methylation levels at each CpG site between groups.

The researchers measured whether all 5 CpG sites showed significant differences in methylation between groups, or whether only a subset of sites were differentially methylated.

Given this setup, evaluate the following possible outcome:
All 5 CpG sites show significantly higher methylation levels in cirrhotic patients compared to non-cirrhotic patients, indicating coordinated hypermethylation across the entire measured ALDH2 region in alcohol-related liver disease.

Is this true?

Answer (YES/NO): NO